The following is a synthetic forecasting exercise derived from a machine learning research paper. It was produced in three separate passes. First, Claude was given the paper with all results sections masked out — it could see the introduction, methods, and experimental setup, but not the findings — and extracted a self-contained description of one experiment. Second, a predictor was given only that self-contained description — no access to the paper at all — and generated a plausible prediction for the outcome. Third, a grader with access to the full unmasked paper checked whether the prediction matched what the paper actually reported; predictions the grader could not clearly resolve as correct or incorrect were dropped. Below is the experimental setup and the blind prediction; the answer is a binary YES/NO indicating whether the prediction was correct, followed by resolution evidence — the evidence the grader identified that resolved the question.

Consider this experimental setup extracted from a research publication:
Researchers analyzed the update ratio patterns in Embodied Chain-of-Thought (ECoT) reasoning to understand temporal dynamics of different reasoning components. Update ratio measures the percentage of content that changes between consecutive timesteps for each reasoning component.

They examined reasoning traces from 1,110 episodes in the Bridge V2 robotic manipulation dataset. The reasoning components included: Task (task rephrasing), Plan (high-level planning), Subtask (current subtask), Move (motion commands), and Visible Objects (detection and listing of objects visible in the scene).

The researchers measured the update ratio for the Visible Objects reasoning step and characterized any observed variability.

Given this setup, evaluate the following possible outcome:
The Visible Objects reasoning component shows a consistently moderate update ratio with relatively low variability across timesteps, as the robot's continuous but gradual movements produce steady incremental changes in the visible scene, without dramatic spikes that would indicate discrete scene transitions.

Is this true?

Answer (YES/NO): NO